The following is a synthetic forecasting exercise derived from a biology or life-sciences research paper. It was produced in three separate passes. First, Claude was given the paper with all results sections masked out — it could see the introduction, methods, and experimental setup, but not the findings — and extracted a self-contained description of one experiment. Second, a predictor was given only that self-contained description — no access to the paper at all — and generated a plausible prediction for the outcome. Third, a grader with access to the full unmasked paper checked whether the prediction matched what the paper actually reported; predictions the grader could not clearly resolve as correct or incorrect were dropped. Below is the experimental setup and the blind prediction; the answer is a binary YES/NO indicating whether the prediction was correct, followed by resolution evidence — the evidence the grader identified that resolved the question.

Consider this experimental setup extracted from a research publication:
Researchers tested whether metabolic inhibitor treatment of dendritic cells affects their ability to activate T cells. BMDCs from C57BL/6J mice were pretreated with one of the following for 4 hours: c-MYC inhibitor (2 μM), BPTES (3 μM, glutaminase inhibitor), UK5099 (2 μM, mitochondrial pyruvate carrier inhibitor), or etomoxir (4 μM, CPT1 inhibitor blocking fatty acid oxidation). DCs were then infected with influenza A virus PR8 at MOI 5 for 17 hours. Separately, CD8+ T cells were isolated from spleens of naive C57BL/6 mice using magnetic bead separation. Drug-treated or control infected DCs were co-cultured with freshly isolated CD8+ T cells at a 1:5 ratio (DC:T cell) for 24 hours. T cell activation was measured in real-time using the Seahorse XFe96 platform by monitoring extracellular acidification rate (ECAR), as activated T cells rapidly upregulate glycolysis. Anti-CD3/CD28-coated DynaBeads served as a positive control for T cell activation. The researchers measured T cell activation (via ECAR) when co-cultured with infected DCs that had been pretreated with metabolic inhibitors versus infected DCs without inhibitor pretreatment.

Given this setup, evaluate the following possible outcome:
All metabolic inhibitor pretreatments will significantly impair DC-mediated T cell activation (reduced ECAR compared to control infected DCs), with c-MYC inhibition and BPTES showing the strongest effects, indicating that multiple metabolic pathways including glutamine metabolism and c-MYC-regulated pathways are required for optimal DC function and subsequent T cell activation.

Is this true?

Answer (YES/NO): NO